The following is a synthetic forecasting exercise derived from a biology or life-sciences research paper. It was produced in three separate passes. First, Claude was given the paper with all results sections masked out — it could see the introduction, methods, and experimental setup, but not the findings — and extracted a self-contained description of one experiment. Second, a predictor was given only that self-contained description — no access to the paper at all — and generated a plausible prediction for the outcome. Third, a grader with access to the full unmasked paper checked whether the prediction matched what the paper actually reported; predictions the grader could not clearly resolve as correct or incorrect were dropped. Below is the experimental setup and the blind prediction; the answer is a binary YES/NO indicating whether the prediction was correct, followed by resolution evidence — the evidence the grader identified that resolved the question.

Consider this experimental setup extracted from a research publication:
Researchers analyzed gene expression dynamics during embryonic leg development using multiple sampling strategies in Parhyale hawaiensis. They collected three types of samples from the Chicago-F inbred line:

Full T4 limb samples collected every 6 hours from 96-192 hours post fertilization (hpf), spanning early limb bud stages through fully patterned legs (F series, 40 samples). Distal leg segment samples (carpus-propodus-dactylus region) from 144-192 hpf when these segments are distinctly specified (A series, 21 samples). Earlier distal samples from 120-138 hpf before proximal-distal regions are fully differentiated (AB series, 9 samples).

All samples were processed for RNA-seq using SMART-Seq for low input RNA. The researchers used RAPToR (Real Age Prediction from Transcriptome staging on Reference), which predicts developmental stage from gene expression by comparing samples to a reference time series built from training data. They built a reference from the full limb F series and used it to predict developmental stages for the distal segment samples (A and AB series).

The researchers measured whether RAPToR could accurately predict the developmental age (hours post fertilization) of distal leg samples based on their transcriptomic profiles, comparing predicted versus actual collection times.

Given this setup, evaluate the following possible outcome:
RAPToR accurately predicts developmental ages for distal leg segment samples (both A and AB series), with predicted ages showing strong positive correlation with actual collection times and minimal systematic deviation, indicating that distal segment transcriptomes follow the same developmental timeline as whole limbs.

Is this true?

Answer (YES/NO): YES